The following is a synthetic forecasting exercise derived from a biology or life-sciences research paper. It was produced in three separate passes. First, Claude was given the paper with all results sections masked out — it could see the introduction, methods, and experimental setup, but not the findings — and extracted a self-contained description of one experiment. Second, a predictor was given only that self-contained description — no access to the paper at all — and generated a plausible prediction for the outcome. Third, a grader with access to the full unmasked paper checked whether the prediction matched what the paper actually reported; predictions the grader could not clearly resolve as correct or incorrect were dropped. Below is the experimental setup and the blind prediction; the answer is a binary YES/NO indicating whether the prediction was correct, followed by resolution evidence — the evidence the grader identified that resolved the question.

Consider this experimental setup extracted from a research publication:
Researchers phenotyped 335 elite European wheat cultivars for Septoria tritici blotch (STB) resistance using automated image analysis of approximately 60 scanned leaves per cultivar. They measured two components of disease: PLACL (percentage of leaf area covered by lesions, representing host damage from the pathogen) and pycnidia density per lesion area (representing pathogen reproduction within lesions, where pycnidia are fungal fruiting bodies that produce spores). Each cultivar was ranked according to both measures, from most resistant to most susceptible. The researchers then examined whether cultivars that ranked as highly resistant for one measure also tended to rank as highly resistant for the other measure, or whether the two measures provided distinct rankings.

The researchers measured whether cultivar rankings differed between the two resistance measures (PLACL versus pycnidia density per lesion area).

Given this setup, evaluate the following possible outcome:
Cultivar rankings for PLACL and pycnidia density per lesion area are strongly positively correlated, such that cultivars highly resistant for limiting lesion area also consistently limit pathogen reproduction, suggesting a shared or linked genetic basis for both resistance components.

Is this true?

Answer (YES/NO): NO